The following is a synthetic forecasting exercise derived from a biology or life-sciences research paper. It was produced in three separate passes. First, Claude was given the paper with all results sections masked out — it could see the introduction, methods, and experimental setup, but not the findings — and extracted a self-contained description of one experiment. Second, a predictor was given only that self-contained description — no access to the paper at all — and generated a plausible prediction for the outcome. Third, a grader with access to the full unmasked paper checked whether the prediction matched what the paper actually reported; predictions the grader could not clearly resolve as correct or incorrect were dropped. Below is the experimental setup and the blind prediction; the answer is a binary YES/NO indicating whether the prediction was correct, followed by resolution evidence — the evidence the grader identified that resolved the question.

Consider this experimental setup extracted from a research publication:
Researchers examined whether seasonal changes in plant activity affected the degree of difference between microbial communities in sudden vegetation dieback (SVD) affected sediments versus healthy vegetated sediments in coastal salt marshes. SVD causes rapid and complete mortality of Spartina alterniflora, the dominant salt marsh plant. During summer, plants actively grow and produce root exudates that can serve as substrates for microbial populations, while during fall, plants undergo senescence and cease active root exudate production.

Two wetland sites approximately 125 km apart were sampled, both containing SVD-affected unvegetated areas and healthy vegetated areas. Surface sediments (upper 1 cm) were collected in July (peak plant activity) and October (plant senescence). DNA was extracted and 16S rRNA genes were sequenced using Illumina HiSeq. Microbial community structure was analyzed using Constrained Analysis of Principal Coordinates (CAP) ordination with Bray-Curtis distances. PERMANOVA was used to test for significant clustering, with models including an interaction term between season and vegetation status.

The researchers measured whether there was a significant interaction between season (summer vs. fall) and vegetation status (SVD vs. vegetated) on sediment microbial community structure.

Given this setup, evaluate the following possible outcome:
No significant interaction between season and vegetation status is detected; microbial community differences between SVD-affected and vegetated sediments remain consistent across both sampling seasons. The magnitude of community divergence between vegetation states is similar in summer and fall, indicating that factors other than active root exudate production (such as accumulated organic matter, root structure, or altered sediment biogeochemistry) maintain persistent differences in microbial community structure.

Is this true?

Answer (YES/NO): YES